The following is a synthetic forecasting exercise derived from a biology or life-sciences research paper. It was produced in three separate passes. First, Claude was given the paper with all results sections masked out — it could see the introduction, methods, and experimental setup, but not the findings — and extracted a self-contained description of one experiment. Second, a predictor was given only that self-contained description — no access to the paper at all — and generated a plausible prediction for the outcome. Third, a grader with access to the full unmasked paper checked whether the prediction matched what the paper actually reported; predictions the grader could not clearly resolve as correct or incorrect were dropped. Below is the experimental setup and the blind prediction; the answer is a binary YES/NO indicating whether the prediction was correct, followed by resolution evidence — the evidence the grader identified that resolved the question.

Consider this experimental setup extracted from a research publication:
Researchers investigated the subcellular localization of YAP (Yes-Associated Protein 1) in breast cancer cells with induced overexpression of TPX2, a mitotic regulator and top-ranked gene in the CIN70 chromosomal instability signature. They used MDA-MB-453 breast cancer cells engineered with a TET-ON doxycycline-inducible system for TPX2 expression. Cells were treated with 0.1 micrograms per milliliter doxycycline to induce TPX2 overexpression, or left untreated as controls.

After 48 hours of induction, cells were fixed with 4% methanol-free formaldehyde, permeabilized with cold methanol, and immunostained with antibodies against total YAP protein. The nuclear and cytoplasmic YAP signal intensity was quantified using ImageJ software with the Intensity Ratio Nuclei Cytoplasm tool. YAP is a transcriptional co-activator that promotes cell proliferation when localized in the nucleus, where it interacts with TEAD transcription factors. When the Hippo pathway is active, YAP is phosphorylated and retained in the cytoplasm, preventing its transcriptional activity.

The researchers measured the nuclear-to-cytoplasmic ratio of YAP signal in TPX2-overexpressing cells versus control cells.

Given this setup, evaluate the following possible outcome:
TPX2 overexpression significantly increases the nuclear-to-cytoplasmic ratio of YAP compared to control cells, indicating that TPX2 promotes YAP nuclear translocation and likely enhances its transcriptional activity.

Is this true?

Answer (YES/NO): YES